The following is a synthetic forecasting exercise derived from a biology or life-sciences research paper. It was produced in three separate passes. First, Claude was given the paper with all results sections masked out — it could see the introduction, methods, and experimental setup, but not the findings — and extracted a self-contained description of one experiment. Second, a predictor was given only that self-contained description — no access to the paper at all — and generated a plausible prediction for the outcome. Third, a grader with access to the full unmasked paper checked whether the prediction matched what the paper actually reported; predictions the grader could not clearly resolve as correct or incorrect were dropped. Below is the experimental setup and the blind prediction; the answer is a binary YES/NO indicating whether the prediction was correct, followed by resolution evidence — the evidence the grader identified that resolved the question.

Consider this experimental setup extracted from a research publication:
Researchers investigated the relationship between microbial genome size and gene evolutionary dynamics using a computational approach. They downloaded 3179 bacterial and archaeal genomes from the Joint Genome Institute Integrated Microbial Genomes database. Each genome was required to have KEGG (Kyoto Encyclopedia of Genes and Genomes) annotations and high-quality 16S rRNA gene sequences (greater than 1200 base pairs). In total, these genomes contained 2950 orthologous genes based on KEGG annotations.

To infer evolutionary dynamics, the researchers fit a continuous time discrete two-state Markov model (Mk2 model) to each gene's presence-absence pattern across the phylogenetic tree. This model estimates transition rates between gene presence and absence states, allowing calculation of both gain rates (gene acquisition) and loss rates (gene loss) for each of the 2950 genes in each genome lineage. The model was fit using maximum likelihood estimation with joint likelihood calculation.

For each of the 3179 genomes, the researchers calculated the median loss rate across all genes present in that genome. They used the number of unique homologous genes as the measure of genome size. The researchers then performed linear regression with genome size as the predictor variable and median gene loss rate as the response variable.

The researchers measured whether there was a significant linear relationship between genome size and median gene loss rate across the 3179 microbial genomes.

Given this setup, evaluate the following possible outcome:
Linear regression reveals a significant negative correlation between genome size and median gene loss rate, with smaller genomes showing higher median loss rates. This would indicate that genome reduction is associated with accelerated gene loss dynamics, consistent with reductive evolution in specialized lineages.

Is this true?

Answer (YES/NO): NO